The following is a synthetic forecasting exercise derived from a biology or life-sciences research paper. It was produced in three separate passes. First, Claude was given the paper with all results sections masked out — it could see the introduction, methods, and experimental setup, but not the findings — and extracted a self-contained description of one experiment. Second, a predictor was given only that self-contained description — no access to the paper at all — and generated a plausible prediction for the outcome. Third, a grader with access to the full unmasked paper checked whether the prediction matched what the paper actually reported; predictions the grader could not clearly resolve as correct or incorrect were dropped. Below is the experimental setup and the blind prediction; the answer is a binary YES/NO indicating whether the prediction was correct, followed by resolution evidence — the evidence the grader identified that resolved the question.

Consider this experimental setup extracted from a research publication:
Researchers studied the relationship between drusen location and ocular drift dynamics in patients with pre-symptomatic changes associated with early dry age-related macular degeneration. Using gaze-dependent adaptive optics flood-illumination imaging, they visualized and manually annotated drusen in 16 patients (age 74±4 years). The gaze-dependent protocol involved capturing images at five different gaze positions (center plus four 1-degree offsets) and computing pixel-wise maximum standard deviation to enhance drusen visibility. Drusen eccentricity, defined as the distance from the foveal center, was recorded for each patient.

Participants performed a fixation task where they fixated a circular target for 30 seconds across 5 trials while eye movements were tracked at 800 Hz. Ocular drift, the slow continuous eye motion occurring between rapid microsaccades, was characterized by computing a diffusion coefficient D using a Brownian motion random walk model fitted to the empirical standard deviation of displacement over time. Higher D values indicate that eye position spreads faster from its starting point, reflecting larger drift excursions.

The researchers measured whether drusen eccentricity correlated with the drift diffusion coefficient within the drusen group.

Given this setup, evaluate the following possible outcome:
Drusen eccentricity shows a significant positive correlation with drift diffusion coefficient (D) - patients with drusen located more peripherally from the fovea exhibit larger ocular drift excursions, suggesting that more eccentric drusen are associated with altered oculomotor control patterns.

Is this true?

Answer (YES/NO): NO